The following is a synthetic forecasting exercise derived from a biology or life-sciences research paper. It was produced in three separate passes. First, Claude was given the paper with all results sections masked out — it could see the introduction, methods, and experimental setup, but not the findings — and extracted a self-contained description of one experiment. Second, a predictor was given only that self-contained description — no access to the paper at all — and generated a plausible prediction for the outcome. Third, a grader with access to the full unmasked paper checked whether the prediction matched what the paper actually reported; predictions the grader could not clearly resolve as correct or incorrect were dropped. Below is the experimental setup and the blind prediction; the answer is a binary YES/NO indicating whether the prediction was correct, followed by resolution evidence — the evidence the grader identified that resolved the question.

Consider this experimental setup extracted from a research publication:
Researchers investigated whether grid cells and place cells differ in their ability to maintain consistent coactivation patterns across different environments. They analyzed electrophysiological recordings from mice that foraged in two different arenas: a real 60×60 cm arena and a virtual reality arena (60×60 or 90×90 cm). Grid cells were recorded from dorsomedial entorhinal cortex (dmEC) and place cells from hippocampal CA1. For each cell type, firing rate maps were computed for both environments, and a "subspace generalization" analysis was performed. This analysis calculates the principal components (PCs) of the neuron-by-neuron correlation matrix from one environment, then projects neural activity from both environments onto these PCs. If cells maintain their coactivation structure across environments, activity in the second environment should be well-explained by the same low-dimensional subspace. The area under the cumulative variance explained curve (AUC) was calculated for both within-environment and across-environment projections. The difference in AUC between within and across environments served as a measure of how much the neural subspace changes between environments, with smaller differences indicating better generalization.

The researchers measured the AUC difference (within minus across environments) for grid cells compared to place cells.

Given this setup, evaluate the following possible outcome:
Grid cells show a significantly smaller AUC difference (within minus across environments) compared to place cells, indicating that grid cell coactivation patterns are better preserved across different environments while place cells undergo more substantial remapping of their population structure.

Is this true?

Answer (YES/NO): YES